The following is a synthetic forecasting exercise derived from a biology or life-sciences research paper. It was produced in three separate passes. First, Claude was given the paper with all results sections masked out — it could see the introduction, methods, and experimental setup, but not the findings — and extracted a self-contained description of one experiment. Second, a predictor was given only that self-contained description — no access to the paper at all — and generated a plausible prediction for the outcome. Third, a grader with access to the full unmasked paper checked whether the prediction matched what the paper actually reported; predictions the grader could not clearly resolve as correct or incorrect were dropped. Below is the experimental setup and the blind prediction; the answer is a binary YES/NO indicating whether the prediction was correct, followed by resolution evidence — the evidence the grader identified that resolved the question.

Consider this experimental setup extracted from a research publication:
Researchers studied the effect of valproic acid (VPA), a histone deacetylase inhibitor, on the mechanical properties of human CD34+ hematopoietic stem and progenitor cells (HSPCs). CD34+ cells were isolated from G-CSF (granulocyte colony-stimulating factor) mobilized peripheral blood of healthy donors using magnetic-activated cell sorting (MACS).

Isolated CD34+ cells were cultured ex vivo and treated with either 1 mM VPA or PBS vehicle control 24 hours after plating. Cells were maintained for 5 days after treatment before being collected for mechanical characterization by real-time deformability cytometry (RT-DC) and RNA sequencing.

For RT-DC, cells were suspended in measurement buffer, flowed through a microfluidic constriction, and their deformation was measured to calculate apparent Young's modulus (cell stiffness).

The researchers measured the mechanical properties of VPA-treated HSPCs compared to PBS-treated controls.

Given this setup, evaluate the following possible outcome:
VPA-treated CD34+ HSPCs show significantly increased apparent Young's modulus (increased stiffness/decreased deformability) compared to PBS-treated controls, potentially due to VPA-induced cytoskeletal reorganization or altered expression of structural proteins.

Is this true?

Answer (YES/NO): NO